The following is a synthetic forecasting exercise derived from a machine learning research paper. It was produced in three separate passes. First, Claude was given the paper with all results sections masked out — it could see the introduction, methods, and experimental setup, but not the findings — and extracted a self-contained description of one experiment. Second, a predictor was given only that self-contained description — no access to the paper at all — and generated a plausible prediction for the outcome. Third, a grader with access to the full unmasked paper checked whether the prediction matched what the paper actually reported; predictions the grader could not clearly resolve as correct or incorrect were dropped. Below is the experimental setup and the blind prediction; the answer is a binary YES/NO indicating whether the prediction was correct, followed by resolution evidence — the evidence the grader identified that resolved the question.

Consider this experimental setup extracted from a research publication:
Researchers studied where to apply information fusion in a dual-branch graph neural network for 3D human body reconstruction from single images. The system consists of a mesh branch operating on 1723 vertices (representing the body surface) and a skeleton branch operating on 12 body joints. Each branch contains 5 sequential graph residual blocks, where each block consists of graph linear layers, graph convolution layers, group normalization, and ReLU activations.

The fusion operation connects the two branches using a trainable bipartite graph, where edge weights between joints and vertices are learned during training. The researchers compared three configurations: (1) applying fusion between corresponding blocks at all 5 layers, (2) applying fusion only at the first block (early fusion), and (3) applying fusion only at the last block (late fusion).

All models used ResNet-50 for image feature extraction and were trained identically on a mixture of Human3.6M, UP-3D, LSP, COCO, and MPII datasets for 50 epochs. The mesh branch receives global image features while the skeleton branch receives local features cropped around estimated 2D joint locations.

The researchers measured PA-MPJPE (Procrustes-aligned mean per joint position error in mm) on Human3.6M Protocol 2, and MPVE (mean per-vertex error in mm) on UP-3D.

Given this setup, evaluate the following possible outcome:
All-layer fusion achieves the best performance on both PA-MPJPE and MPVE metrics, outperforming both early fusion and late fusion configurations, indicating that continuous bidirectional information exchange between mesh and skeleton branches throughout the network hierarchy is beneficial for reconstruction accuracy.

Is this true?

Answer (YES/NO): YES